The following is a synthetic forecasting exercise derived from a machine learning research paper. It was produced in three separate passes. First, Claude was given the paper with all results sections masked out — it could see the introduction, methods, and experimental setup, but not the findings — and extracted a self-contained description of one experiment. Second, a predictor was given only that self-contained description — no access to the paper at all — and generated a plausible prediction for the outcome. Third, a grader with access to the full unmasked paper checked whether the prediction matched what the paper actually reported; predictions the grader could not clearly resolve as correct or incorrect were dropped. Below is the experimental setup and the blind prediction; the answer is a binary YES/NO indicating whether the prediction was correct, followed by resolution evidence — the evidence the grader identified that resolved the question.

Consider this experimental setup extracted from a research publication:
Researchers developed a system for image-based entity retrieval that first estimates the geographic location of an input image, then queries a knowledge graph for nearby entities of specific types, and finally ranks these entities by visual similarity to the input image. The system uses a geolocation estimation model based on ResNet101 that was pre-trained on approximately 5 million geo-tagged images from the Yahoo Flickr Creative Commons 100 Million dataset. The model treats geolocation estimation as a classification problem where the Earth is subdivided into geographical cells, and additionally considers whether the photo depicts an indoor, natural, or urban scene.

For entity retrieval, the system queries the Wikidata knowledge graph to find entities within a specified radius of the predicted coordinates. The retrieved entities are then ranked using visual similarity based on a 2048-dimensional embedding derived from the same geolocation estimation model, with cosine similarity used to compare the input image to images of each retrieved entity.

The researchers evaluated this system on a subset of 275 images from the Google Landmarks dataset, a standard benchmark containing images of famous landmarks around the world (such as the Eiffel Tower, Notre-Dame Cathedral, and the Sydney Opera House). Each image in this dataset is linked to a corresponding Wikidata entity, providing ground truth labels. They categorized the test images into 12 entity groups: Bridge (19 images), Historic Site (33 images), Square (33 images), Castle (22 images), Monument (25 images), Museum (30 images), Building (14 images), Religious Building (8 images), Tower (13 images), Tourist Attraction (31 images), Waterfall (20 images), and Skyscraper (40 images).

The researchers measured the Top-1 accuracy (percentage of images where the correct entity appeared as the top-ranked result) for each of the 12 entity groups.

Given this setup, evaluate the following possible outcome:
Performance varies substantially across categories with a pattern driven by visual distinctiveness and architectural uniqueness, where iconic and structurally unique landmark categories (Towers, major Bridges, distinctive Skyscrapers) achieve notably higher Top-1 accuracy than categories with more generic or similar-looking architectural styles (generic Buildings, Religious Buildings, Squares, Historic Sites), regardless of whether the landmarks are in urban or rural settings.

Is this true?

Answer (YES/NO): NO